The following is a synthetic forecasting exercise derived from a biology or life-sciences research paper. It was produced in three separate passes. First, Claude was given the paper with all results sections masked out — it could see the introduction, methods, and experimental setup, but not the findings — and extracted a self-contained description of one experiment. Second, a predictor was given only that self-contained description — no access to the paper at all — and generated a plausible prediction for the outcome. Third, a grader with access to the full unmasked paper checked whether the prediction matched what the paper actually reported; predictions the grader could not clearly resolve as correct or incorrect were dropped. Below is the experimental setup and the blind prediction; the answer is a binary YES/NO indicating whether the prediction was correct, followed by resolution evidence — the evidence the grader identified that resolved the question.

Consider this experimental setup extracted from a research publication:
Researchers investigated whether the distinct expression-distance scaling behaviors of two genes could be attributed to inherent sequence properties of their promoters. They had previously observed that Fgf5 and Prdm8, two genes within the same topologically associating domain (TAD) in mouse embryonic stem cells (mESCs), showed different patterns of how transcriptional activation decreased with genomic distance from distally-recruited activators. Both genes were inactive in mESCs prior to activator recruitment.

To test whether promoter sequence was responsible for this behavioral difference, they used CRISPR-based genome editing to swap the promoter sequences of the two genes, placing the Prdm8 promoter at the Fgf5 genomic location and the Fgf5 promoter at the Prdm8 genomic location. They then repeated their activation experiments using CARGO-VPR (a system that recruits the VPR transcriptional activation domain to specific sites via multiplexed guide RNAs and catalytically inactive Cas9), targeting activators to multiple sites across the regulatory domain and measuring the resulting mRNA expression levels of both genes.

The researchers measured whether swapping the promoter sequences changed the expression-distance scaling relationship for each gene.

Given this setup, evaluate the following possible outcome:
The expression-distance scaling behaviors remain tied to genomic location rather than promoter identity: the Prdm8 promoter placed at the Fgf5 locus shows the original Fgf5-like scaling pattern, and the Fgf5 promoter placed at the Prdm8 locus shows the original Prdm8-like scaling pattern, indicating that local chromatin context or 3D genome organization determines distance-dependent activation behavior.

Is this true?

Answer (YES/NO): YES